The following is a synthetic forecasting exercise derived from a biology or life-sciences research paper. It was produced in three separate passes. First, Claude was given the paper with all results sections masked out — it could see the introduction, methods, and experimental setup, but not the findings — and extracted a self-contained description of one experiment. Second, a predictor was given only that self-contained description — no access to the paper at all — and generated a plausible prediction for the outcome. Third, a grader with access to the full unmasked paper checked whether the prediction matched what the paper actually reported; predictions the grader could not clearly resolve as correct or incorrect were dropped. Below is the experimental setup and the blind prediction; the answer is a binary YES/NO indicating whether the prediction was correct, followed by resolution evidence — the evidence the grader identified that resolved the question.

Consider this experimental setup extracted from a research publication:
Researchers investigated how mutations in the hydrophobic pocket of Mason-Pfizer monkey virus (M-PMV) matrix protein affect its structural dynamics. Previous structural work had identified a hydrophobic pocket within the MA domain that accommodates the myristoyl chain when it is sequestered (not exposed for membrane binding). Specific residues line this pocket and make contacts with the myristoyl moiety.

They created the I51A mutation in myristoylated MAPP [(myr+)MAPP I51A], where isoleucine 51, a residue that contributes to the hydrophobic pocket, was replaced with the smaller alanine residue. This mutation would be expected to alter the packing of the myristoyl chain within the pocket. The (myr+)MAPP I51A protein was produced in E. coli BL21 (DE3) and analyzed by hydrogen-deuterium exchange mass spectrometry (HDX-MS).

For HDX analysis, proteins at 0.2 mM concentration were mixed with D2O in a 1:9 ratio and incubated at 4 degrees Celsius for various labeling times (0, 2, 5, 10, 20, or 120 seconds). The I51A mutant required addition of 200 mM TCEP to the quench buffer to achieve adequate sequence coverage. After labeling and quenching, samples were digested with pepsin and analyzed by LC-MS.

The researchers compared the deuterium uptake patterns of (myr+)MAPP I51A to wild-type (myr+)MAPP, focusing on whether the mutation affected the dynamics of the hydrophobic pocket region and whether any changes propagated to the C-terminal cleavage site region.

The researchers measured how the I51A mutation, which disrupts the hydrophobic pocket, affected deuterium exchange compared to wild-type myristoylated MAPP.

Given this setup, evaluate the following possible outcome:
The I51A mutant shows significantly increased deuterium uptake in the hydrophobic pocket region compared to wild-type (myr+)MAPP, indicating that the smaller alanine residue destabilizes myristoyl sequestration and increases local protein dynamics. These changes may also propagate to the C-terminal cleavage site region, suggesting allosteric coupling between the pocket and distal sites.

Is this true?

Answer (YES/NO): NO